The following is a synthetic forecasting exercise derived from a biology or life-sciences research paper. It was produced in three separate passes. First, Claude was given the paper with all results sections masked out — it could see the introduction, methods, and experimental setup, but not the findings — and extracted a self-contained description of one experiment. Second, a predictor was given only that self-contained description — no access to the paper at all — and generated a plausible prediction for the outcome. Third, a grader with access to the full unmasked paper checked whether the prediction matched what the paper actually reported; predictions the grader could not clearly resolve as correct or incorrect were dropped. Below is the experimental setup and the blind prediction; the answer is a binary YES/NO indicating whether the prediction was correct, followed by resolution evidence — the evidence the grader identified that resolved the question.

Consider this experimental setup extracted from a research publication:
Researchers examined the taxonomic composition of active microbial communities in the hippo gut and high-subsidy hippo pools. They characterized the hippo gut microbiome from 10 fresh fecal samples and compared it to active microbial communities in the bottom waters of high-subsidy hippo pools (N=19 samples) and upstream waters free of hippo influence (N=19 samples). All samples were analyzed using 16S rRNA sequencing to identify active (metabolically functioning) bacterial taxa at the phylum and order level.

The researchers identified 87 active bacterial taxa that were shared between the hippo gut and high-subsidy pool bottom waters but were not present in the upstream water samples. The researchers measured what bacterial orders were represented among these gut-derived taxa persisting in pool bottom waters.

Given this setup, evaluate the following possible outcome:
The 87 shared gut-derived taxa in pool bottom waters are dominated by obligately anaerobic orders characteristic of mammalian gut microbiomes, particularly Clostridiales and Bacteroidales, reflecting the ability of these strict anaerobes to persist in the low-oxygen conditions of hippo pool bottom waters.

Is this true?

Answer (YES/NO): YES